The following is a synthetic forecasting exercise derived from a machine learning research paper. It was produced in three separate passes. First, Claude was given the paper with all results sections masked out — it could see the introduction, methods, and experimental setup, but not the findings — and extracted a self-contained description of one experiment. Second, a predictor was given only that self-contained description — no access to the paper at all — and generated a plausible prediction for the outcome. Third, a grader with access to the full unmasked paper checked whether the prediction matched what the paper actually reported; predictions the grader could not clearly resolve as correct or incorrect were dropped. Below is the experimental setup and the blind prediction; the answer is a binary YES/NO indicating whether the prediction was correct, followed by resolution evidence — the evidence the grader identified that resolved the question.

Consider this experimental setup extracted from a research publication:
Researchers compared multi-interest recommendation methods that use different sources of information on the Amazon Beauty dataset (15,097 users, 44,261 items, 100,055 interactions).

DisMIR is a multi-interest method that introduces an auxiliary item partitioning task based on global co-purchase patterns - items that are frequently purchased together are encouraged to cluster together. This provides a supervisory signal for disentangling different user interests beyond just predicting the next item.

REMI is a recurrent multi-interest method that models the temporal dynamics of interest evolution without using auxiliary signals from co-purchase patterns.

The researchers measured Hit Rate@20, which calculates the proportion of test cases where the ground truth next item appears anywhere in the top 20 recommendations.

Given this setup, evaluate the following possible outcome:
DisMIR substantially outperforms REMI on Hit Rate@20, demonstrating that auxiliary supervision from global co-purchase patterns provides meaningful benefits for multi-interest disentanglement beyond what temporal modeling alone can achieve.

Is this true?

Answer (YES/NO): YES